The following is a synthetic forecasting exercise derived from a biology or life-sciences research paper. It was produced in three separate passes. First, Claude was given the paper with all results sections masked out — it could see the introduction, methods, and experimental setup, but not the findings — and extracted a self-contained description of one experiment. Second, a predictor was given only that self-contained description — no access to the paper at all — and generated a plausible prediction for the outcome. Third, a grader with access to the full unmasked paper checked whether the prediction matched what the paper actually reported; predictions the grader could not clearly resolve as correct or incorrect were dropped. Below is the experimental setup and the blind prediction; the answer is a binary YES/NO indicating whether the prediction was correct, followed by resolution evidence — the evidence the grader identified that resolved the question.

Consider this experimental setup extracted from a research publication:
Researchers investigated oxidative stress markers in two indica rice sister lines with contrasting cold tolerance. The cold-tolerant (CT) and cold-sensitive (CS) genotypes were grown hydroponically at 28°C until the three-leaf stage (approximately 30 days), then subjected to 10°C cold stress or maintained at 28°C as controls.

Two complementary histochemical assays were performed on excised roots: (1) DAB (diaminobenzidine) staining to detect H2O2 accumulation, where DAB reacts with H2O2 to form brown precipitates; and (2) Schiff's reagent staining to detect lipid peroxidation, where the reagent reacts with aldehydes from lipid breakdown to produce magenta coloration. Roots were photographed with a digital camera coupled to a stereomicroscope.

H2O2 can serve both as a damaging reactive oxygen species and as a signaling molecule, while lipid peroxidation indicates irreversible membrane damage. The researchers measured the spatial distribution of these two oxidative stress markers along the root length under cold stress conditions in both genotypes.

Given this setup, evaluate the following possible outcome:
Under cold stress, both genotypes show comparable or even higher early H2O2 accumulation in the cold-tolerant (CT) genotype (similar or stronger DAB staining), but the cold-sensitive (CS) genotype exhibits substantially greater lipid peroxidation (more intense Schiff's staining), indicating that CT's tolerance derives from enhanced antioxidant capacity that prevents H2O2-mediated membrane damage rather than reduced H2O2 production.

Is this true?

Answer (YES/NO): NO